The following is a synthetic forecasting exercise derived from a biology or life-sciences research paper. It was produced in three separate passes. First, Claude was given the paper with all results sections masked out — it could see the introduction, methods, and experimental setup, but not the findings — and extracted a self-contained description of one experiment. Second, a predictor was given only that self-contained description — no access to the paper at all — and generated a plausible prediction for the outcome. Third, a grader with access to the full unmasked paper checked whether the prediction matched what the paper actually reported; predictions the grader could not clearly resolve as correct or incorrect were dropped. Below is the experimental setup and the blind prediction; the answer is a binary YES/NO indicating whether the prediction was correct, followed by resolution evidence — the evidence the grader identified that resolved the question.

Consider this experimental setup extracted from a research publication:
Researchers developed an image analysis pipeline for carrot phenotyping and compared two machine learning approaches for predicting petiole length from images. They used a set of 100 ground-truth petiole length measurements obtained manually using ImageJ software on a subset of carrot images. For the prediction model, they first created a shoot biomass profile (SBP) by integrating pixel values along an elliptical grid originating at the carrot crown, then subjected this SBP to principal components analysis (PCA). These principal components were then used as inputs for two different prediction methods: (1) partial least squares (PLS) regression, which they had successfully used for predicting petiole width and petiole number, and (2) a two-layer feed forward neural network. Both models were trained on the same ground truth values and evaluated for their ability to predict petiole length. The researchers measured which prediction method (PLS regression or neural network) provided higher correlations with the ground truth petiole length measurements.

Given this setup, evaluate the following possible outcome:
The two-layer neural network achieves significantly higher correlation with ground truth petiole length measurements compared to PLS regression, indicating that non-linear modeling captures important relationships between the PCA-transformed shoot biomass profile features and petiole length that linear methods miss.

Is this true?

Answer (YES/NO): NO